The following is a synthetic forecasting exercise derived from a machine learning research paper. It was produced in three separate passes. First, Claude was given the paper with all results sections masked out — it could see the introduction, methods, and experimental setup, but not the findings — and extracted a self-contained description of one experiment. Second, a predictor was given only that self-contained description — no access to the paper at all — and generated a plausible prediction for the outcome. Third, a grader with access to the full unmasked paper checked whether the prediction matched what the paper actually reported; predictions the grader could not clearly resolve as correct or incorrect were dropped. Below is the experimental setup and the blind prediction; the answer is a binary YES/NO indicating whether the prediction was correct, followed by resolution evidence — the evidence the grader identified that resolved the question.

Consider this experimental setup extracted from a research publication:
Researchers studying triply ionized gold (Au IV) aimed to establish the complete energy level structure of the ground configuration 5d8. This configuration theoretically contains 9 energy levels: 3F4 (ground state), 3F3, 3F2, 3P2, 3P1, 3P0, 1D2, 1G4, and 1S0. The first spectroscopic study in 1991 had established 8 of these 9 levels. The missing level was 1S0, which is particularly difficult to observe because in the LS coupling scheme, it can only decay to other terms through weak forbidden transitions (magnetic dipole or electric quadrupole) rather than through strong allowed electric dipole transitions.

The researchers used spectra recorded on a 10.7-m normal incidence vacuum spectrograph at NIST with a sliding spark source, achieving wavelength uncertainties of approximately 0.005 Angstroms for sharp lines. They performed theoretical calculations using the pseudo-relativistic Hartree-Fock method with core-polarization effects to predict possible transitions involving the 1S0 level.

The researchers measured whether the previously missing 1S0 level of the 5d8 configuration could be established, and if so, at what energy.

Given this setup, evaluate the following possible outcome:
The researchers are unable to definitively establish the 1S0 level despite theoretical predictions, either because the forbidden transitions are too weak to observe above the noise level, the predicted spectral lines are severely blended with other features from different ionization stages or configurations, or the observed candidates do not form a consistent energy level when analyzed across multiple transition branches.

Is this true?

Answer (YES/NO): NO